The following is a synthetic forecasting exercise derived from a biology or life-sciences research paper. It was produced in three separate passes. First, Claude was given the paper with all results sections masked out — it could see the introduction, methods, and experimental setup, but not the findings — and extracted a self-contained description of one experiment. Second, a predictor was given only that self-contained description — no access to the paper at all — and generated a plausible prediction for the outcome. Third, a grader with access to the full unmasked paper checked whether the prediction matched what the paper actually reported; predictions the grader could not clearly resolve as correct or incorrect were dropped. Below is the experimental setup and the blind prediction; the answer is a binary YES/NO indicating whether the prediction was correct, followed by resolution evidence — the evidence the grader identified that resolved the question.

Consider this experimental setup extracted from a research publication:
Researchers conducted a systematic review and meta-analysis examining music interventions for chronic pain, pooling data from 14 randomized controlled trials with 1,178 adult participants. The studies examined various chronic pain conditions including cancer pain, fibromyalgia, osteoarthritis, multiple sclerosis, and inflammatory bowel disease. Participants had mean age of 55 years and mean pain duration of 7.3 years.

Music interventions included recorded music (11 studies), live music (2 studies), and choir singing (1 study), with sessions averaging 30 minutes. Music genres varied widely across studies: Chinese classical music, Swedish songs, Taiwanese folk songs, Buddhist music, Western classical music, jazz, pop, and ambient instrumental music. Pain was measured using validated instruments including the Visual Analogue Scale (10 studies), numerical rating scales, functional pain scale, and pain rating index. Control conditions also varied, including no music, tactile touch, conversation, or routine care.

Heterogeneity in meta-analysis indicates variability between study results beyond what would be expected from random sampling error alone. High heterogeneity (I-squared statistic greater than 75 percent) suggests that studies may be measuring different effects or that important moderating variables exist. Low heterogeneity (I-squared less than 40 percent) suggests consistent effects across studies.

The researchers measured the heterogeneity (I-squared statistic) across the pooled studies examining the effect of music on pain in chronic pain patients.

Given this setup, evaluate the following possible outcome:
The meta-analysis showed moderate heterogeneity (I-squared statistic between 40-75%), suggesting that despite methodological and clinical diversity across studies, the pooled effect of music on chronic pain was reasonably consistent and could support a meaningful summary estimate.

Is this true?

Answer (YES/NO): YES